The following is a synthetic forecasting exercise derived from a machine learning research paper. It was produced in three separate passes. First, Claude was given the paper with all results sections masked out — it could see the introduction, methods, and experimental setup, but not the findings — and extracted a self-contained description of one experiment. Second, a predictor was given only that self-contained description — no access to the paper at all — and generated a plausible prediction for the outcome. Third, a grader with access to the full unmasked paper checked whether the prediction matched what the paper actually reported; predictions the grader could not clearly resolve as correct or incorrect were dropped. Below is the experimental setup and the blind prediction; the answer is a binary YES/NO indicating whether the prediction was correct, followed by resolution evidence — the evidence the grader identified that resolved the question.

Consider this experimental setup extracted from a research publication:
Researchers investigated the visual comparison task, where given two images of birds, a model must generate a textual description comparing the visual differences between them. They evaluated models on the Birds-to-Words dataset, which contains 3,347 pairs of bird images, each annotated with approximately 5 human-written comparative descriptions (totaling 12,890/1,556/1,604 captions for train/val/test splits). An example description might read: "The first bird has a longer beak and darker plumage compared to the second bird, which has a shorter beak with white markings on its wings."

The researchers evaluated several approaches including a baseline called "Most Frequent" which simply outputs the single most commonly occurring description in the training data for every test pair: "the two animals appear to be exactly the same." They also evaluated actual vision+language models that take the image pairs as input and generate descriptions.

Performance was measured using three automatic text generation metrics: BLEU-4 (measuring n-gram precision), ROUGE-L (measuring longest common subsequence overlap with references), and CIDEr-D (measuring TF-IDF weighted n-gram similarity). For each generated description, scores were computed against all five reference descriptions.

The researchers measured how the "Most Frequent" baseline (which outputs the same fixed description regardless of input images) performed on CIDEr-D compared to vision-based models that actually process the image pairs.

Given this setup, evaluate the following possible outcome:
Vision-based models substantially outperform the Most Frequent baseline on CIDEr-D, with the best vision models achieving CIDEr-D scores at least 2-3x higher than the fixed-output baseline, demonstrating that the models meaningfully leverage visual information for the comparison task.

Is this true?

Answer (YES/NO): NO